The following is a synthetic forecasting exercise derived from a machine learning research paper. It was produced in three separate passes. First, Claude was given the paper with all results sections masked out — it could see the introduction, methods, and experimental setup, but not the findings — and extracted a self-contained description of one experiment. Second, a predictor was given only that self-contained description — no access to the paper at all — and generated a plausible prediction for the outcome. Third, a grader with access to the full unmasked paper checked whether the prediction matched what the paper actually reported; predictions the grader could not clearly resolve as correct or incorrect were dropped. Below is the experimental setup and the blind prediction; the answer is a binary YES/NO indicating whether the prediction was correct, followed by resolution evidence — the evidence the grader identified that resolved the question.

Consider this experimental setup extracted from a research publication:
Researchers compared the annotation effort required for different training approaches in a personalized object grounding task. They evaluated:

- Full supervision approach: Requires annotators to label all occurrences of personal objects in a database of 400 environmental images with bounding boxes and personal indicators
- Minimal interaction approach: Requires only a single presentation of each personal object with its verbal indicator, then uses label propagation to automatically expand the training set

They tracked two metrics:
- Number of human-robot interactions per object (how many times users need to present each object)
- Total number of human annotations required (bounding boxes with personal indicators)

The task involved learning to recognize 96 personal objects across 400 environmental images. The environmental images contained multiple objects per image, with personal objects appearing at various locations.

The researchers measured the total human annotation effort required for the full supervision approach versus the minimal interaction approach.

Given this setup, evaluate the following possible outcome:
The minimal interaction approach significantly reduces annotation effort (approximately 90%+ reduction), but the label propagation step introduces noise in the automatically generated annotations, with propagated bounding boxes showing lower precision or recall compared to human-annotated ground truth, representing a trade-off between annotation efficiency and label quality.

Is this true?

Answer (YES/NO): NO